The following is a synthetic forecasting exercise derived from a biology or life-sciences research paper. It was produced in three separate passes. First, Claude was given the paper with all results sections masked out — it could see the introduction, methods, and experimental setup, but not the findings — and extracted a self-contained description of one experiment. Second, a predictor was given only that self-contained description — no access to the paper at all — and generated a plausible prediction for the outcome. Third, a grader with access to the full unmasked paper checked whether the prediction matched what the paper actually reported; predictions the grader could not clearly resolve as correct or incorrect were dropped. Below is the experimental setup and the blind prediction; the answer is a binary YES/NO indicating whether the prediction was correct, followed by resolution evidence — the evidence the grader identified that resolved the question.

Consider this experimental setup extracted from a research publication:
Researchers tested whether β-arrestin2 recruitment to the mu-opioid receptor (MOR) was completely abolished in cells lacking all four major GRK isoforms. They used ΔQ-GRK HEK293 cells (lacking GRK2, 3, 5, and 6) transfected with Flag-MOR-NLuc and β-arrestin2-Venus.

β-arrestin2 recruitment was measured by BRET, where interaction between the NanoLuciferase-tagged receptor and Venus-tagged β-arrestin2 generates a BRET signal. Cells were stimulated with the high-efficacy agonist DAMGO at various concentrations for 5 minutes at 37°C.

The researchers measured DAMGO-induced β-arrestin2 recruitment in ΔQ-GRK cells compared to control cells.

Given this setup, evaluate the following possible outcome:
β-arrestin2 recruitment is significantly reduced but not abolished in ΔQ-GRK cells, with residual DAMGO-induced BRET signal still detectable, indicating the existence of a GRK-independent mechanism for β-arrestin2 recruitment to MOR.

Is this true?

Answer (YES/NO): NO